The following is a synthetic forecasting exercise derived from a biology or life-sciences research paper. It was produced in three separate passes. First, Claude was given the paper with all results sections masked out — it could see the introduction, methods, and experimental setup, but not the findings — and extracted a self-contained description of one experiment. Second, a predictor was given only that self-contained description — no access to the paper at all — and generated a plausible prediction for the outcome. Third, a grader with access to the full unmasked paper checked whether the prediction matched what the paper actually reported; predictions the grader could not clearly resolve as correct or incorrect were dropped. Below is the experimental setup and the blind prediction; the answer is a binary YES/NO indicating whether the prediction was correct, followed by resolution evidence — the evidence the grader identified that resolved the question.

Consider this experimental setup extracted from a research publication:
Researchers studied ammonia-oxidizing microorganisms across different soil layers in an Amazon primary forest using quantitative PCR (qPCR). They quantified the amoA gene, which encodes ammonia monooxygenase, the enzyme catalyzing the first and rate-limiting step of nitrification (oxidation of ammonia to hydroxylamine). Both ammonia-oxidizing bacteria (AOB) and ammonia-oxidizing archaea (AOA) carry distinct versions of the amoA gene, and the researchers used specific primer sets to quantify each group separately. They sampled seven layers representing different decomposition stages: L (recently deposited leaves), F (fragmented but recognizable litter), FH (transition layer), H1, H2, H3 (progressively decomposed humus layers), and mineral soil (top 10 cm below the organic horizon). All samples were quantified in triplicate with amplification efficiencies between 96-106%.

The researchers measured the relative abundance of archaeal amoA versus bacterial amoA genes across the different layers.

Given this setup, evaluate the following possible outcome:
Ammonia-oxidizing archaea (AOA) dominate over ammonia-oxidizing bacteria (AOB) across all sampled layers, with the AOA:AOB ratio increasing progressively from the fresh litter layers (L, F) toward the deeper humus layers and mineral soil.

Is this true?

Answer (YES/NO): NO